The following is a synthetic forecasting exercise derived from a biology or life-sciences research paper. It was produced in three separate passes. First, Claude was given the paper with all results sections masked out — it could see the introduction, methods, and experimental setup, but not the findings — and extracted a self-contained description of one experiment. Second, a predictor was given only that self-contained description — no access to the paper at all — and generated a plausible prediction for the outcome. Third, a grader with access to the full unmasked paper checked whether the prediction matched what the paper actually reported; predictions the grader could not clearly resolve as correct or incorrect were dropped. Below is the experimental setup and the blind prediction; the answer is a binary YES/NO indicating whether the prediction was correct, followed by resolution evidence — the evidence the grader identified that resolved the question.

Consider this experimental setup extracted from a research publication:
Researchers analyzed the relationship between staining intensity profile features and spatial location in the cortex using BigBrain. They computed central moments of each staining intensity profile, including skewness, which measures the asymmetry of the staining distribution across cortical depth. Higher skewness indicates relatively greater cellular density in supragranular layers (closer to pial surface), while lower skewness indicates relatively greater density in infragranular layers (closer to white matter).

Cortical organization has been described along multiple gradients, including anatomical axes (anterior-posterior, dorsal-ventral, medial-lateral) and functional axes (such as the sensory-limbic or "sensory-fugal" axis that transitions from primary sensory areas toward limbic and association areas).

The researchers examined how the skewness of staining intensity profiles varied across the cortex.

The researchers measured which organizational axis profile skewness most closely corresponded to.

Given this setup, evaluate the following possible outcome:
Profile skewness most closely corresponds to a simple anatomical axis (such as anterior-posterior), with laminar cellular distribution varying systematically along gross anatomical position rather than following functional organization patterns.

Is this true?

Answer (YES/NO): NO